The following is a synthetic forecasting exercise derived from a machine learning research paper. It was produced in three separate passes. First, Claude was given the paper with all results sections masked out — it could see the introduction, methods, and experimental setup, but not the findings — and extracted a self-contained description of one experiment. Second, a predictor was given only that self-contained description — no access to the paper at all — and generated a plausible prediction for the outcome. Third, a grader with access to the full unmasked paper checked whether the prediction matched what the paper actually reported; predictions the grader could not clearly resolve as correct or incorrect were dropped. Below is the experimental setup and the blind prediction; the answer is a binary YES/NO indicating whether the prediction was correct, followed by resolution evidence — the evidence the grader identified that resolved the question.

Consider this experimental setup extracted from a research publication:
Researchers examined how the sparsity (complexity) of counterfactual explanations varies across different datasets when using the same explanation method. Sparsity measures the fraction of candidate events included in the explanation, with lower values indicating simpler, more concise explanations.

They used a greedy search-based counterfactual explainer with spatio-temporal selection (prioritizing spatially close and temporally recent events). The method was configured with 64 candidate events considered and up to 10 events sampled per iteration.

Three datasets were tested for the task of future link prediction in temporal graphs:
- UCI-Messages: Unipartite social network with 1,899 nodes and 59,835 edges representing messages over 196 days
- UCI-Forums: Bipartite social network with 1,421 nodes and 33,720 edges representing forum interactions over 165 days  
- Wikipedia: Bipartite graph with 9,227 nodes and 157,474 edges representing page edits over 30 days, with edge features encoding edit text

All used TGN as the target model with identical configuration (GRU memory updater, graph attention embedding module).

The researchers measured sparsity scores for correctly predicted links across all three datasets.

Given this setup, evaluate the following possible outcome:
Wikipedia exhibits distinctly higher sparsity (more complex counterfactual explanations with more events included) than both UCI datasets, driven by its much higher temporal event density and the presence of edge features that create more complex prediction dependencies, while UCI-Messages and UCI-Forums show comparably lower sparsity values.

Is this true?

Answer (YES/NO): NO